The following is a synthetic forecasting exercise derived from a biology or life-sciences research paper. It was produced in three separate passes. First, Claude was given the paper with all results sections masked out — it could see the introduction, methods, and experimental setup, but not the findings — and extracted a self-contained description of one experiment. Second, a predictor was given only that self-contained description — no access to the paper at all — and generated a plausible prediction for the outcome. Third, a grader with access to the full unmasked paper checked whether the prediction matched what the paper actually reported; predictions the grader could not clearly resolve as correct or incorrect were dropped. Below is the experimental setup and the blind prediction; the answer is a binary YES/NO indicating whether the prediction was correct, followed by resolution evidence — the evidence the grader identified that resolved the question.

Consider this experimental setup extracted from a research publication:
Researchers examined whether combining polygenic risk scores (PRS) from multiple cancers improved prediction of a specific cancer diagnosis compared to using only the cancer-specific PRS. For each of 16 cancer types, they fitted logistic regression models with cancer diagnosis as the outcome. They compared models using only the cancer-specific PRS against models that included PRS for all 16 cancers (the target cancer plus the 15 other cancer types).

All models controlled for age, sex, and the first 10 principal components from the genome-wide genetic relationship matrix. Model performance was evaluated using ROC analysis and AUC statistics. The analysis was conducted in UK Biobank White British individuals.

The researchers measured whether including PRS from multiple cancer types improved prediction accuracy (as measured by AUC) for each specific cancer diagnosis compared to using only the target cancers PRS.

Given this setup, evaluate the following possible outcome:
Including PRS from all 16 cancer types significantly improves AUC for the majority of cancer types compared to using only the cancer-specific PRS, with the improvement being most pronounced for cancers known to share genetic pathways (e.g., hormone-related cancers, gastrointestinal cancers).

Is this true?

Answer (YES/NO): NO